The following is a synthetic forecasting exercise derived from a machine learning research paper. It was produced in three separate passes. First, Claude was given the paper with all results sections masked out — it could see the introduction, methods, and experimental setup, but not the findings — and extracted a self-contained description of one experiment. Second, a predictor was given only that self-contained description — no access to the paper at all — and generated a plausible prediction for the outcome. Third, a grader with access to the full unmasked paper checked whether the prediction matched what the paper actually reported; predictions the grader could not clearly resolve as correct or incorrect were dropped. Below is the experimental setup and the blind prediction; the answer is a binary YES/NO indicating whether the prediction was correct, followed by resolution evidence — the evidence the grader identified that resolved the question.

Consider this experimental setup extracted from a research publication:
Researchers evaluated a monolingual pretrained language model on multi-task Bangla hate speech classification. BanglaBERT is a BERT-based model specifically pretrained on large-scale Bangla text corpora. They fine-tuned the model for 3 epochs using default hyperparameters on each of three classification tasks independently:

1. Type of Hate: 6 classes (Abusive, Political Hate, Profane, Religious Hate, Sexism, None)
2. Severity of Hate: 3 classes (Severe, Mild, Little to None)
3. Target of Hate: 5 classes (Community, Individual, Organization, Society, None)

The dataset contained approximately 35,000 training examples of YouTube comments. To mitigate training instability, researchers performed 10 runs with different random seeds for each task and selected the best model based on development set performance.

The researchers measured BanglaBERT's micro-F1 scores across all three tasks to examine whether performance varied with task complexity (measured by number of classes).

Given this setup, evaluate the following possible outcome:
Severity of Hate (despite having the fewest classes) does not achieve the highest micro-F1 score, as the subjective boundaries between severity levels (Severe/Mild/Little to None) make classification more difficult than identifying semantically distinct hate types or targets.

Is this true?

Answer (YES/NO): NO